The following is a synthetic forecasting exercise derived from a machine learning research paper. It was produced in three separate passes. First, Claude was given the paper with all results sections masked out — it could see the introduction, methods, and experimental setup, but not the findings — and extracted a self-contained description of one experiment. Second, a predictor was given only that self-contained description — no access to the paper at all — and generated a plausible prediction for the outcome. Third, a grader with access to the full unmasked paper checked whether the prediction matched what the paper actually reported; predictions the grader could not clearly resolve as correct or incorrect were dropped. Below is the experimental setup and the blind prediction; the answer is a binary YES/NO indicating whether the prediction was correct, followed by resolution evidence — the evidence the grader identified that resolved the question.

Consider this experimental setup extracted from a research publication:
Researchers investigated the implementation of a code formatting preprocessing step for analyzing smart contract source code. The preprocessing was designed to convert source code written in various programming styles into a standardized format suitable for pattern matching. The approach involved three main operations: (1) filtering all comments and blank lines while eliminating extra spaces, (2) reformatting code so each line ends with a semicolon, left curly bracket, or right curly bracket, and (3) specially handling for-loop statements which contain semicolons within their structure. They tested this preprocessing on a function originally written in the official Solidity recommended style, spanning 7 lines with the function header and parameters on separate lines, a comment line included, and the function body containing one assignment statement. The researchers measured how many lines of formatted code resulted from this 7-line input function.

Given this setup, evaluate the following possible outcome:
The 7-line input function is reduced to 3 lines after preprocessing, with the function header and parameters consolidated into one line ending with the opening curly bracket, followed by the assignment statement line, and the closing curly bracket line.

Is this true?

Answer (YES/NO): YES